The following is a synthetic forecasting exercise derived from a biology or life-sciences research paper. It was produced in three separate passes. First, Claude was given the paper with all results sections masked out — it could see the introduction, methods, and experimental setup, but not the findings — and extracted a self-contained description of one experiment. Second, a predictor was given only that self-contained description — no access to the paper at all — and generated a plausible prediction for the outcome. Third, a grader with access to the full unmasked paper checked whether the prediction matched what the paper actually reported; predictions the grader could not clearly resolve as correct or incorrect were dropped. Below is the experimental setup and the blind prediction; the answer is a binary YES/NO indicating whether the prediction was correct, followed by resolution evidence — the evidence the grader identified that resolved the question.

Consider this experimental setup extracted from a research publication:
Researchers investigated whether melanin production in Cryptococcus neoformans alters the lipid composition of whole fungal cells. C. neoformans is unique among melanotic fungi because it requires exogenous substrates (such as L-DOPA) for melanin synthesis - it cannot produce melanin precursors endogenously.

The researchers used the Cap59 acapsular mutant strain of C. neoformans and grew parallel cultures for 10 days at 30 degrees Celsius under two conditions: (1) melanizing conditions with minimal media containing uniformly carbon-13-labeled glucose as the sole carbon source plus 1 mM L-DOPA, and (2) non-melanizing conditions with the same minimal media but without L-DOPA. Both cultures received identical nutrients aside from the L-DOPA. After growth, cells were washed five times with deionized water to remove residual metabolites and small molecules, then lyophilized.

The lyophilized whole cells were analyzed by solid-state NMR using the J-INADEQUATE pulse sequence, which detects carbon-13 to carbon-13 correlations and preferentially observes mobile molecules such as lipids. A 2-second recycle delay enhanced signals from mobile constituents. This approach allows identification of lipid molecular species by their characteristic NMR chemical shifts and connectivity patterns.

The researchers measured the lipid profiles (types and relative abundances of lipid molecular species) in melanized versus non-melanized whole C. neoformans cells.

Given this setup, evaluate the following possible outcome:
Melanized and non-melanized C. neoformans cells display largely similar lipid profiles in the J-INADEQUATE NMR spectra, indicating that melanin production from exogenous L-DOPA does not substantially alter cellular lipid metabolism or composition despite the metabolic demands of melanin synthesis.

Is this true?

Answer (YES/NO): YES